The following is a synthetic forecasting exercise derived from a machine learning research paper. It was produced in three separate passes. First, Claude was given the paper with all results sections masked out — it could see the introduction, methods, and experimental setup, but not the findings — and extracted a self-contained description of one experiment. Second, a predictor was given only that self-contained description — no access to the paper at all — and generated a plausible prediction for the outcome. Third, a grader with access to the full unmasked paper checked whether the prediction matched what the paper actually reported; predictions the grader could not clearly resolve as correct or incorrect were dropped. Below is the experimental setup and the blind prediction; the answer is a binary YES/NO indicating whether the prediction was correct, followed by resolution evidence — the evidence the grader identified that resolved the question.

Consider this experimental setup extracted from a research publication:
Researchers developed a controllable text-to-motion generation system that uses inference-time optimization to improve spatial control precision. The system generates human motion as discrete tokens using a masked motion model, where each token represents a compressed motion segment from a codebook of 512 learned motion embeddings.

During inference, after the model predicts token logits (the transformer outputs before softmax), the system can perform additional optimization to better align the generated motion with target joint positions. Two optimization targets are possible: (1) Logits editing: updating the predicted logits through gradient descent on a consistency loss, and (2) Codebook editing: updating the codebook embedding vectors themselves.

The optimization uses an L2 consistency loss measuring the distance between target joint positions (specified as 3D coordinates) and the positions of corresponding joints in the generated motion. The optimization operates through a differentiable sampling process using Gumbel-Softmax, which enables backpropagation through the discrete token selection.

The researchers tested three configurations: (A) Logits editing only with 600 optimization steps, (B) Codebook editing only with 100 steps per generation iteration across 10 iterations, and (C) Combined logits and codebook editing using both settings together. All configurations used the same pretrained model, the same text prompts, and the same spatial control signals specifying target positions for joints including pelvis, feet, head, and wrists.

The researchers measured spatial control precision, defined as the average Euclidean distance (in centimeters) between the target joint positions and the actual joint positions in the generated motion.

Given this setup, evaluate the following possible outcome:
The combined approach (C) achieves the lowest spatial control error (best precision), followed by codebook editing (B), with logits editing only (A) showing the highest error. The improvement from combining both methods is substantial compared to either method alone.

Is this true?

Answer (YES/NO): NO